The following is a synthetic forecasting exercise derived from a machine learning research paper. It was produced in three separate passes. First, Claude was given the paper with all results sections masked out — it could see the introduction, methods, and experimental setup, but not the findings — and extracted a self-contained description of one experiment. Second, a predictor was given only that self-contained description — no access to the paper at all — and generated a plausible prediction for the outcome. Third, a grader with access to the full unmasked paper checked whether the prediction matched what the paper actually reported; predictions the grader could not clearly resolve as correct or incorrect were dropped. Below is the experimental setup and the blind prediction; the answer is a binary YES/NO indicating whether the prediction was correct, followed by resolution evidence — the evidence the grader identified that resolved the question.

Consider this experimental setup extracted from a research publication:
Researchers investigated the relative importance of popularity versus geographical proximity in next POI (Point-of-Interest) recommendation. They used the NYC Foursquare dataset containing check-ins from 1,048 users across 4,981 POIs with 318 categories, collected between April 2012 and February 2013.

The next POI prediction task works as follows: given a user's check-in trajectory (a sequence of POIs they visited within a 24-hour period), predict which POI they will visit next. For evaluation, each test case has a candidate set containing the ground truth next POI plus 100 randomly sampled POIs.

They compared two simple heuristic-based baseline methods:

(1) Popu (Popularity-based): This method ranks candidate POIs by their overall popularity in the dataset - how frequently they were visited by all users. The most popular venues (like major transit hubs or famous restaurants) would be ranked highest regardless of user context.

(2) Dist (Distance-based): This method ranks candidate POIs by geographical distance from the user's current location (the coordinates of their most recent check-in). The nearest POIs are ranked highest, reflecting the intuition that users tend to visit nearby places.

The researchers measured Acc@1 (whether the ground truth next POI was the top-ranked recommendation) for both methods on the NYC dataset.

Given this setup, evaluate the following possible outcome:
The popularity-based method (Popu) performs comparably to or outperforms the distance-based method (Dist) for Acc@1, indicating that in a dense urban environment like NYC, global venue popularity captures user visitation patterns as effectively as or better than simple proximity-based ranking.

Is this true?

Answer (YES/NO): NO